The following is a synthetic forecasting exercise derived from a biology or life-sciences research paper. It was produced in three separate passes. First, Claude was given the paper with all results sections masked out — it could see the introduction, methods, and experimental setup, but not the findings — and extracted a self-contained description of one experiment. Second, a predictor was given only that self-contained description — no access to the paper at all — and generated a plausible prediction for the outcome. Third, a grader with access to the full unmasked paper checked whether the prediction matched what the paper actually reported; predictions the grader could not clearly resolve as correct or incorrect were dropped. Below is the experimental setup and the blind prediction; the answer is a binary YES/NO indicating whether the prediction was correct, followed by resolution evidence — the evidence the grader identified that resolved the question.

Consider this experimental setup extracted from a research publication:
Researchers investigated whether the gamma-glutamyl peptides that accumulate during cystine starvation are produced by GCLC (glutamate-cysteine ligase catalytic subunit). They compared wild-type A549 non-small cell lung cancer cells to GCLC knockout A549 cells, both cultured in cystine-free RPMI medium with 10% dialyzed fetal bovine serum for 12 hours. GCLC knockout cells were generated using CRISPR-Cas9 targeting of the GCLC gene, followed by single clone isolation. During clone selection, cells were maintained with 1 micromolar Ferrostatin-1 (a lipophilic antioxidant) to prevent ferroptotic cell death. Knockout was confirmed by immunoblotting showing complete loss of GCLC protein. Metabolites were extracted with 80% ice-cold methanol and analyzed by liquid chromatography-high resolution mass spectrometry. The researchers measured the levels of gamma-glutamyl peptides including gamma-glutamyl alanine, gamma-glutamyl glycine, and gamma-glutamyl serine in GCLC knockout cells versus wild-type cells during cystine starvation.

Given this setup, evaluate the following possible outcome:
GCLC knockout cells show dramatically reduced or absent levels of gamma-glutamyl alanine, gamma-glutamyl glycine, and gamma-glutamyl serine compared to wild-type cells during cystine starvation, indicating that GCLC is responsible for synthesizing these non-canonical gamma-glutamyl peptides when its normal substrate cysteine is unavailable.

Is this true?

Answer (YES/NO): YES